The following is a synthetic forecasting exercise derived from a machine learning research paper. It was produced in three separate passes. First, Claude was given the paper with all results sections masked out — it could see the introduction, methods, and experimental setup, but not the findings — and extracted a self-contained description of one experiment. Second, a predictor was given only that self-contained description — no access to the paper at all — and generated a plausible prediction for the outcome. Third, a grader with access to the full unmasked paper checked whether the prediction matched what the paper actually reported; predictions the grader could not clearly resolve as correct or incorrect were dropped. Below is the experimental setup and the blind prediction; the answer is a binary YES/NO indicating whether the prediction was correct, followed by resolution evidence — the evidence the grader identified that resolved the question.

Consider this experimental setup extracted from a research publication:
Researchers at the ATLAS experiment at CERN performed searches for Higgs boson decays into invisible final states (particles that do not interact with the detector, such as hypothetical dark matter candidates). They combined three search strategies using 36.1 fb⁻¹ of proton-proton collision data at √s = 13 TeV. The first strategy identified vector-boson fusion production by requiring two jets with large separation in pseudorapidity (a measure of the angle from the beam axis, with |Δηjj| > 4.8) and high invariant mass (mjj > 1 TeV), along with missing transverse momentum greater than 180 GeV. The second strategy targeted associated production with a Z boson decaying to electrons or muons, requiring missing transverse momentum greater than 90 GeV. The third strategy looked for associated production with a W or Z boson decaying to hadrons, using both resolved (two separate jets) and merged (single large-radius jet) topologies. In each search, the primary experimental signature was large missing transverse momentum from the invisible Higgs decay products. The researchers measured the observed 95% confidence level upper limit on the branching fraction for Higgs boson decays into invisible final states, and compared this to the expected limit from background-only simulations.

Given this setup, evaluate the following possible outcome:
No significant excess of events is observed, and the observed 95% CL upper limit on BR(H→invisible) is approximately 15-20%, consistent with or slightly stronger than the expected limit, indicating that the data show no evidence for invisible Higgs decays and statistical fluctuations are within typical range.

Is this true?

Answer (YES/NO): NO